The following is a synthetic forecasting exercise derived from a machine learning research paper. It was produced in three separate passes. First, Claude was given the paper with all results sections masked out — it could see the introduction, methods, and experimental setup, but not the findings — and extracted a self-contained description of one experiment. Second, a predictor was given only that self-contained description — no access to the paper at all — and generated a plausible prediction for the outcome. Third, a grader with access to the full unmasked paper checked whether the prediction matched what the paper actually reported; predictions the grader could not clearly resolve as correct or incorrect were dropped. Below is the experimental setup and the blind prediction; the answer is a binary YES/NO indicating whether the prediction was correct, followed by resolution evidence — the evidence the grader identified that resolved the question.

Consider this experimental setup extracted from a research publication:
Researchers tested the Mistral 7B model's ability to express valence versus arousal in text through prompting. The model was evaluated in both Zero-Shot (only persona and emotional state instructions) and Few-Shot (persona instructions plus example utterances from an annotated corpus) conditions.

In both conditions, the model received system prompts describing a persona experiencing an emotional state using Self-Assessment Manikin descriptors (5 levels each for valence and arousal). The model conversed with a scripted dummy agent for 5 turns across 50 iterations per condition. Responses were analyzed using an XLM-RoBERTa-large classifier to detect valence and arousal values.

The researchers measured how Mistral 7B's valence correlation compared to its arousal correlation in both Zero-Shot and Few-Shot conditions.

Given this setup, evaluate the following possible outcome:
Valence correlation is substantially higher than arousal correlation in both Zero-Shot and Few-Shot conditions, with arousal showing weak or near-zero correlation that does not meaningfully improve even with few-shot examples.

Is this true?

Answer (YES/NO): NO